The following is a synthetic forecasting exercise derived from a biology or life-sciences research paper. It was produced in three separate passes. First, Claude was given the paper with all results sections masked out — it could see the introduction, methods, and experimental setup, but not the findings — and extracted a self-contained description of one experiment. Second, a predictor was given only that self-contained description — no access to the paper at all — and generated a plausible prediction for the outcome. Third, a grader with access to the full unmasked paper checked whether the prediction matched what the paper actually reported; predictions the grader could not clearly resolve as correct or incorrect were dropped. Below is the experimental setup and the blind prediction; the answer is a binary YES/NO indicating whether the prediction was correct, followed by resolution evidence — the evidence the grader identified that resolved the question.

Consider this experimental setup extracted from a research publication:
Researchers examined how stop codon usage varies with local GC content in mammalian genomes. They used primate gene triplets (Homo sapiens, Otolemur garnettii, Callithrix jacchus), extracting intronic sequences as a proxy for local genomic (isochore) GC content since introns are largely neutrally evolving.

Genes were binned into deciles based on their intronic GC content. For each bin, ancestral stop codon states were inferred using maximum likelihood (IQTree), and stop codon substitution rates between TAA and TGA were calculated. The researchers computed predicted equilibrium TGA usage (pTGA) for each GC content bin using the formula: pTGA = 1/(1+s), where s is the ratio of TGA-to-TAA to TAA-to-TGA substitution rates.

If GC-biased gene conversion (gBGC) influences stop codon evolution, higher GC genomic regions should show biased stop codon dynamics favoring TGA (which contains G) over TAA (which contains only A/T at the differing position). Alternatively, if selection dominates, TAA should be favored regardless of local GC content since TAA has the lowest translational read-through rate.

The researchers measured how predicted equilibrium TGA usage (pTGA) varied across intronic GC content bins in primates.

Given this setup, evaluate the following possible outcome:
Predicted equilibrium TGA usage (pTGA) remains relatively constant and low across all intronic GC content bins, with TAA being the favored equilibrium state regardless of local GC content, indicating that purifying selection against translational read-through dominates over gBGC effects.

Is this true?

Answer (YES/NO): NO